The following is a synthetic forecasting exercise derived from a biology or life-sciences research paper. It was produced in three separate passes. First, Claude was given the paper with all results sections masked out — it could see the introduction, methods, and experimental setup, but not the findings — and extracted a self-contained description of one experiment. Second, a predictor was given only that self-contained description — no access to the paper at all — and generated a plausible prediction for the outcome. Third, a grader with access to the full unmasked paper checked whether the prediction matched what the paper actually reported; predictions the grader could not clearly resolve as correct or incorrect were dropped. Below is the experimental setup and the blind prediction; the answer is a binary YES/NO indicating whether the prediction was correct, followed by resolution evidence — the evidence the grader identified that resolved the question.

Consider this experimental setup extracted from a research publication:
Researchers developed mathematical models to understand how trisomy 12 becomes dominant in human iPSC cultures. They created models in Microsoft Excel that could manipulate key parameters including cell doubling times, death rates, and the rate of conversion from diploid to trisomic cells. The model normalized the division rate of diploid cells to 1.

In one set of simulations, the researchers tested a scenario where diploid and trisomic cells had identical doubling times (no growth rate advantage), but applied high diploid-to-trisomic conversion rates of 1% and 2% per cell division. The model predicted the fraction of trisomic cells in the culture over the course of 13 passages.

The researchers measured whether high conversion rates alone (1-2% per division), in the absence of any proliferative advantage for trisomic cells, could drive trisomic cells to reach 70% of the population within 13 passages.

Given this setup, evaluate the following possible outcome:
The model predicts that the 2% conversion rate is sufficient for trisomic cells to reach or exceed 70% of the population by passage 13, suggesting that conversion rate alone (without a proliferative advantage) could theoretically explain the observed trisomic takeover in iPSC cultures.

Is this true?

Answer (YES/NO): NO